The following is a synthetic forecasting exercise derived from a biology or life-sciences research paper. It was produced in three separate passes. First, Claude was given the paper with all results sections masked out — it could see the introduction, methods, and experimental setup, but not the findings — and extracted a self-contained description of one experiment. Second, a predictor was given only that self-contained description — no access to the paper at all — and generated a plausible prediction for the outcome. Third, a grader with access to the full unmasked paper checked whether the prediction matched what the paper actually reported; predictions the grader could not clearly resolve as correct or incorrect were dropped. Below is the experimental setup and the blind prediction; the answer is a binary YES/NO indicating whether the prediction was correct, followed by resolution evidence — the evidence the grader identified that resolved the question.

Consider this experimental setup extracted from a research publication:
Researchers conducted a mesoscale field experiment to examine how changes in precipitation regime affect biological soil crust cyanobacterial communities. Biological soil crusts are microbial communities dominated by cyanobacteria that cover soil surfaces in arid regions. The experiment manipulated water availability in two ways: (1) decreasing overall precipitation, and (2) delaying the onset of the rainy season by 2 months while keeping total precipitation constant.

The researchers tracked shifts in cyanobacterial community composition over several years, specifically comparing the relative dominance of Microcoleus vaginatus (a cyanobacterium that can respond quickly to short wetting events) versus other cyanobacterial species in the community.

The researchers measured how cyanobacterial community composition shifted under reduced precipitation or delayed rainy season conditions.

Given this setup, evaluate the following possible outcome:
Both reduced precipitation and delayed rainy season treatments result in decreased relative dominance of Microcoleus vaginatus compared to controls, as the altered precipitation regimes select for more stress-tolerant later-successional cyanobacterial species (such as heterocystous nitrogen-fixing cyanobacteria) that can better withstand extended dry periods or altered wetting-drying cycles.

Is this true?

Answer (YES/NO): NO